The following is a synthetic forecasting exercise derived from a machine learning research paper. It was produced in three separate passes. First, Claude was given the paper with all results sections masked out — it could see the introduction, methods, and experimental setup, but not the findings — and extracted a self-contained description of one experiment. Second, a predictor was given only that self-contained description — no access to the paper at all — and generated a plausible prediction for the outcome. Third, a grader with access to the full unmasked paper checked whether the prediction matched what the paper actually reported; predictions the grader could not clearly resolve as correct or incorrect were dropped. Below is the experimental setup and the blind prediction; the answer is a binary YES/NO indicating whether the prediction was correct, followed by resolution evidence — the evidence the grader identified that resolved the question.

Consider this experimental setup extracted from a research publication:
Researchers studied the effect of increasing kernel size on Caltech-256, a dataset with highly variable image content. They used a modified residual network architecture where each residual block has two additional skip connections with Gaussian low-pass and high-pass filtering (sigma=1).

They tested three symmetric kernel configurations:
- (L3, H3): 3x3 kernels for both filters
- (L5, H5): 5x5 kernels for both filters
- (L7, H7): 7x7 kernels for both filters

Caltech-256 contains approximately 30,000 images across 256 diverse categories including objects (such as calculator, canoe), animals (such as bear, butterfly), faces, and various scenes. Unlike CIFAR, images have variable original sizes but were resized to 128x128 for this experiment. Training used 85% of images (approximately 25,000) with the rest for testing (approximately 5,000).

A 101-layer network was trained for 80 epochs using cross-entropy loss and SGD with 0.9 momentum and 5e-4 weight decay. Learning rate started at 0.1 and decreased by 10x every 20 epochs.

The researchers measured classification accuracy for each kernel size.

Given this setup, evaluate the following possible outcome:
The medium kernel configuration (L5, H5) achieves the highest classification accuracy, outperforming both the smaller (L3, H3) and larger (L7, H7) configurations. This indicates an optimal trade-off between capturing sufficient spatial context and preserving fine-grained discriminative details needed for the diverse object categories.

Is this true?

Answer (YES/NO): NO